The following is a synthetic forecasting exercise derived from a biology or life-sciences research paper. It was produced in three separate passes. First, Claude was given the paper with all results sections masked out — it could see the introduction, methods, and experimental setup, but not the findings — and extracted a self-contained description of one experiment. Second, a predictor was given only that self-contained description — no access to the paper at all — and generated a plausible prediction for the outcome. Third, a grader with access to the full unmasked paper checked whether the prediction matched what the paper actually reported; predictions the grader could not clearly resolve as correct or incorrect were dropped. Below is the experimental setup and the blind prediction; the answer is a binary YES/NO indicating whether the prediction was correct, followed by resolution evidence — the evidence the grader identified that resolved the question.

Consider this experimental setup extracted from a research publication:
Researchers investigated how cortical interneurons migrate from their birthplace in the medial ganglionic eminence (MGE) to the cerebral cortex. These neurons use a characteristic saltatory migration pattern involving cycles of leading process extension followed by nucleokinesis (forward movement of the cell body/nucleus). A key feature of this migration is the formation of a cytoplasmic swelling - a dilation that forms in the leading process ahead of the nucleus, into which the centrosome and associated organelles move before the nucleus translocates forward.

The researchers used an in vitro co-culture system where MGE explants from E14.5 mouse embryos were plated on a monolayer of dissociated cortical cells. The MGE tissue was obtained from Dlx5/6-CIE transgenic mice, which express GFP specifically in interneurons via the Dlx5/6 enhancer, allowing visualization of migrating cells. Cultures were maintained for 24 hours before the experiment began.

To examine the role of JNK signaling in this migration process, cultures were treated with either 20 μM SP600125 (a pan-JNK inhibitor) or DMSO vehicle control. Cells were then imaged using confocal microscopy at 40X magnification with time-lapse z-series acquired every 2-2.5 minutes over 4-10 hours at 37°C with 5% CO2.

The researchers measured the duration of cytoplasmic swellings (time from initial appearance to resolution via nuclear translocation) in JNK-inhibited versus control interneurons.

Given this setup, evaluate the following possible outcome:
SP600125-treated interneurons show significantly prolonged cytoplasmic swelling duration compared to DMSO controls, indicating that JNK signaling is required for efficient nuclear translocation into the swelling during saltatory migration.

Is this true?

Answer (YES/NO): YES